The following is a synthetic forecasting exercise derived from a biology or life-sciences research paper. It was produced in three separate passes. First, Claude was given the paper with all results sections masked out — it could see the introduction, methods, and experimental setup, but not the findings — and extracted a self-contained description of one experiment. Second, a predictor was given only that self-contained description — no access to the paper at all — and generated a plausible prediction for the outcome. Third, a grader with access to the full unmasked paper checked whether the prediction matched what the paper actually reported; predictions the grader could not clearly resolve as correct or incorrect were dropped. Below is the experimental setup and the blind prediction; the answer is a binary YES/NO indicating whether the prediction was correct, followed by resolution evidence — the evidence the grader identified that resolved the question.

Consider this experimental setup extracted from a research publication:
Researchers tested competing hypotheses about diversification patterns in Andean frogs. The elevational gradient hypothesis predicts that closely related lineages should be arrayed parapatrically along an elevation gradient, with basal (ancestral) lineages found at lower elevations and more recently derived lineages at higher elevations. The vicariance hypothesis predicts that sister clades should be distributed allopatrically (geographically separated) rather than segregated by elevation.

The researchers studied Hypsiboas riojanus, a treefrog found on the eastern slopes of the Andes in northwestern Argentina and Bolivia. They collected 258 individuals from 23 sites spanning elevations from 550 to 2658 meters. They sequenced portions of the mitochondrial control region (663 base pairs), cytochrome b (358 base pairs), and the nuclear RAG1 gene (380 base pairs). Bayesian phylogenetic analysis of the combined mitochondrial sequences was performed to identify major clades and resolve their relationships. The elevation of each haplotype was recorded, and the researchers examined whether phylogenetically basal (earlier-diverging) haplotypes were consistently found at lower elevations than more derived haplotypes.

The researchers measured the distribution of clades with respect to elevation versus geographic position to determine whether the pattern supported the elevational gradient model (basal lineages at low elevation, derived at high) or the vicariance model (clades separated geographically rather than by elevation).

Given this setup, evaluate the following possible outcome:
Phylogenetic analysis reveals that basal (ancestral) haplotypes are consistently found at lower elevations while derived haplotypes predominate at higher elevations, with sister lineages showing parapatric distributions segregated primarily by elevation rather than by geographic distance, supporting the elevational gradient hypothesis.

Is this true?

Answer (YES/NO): NO